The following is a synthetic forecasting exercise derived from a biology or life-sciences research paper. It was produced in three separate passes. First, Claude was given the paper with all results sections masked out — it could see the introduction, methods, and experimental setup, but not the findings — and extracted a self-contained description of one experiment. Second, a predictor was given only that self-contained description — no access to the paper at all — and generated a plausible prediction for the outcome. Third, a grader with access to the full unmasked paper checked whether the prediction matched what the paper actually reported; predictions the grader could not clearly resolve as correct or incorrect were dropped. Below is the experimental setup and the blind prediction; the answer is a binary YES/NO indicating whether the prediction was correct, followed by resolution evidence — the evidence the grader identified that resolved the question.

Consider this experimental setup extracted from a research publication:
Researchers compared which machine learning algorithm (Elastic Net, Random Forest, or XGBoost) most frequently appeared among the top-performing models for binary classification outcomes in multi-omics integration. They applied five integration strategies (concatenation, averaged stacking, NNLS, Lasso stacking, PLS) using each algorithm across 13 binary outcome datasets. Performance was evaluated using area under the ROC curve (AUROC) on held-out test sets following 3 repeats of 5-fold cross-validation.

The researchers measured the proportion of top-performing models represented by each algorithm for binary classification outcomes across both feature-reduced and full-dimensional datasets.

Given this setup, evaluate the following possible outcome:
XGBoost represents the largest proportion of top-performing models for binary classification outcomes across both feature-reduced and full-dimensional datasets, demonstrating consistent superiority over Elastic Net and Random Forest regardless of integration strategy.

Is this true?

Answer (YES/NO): NO